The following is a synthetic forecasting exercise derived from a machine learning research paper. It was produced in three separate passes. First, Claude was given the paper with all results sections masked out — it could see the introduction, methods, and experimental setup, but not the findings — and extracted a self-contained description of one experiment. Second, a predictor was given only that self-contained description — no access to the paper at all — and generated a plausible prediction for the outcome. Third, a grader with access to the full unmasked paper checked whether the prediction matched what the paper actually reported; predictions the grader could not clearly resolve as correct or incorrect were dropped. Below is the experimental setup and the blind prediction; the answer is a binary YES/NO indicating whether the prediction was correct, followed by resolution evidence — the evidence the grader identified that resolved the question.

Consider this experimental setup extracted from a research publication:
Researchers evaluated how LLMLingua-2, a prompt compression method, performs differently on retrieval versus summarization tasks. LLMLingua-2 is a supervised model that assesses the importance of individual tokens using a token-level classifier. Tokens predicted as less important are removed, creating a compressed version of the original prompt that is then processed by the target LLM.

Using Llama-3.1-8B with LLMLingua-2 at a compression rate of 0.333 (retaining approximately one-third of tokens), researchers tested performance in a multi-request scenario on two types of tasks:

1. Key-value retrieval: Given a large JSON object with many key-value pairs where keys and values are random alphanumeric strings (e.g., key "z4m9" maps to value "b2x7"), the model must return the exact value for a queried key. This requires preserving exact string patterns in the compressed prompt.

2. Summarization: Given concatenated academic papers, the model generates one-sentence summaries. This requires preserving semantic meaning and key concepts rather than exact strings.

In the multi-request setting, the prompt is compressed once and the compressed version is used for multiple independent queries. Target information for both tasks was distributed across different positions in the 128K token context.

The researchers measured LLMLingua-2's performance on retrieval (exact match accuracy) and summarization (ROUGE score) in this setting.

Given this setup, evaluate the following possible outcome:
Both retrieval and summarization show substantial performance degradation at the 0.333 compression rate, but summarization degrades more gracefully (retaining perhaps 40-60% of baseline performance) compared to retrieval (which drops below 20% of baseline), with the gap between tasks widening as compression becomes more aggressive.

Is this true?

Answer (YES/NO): NO